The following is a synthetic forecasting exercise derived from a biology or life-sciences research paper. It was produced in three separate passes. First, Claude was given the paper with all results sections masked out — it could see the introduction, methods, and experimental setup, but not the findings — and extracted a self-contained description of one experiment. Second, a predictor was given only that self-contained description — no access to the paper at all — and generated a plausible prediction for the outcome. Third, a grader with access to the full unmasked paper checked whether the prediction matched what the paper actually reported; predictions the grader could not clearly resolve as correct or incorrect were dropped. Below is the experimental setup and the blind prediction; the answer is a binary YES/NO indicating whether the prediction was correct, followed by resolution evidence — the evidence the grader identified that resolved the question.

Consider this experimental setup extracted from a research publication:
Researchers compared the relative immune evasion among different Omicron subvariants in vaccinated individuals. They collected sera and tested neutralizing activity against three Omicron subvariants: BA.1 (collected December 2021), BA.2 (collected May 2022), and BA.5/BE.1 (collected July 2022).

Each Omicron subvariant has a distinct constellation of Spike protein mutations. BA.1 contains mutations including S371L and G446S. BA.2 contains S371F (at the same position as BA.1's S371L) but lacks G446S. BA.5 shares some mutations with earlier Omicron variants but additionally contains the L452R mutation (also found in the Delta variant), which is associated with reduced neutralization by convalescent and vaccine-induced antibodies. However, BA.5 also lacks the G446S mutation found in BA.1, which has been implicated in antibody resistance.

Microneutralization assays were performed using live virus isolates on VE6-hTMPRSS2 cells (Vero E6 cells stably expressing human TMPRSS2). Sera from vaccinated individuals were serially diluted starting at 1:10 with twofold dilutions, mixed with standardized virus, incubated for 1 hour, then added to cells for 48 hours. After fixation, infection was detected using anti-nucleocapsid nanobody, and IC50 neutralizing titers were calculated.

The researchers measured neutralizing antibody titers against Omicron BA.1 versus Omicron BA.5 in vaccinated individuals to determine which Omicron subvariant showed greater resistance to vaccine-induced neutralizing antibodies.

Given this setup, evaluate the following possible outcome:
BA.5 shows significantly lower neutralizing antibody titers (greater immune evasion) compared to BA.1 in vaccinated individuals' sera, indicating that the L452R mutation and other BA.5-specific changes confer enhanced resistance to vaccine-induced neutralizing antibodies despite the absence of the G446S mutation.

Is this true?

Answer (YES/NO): NO